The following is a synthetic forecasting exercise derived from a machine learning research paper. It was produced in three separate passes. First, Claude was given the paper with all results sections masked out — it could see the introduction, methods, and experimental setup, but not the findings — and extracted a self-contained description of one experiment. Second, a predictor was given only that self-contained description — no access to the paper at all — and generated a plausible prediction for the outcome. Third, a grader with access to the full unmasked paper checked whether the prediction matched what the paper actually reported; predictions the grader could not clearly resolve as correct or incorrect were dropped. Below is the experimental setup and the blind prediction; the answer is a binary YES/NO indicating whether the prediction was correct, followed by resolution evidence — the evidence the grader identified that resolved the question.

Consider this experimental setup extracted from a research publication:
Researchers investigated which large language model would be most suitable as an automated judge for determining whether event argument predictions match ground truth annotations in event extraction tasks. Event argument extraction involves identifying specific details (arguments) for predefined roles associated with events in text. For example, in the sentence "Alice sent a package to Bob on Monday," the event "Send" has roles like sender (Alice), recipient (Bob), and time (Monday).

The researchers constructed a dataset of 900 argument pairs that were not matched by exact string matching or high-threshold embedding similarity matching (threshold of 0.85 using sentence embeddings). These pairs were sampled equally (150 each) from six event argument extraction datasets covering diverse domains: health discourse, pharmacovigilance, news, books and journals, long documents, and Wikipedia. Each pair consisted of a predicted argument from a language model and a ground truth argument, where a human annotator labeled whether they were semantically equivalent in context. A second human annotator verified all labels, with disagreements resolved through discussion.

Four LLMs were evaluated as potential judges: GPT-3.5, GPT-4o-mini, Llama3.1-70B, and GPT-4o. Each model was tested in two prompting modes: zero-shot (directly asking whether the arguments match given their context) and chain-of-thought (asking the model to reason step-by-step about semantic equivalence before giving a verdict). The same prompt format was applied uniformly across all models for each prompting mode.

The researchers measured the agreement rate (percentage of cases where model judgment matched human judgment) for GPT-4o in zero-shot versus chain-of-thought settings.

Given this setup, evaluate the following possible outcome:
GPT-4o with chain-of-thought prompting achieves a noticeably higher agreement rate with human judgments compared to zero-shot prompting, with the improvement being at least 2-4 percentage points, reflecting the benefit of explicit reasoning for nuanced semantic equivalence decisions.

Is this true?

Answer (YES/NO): NO